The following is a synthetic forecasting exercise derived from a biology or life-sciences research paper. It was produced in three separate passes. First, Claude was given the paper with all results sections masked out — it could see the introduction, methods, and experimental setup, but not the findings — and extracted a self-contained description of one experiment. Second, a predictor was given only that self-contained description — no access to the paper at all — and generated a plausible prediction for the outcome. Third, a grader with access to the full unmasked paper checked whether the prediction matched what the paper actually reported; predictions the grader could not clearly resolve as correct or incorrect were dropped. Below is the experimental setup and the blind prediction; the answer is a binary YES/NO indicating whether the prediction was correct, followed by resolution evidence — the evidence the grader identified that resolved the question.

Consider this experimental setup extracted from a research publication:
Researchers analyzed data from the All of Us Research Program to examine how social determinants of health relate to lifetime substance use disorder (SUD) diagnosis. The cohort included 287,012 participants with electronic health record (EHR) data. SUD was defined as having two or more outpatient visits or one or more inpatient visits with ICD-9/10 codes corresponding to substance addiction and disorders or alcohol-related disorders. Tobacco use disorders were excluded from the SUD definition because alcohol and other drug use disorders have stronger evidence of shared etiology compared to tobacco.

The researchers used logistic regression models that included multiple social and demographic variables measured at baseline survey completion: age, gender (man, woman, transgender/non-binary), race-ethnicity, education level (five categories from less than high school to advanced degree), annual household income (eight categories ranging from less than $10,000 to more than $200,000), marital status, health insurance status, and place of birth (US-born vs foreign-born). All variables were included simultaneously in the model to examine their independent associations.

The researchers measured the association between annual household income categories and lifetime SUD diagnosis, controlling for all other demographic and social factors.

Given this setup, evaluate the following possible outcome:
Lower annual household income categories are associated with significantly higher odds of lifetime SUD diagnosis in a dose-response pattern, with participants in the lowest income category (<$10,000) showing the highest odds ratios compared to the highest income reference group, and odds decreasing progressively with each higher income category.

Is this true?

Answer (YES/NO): NO